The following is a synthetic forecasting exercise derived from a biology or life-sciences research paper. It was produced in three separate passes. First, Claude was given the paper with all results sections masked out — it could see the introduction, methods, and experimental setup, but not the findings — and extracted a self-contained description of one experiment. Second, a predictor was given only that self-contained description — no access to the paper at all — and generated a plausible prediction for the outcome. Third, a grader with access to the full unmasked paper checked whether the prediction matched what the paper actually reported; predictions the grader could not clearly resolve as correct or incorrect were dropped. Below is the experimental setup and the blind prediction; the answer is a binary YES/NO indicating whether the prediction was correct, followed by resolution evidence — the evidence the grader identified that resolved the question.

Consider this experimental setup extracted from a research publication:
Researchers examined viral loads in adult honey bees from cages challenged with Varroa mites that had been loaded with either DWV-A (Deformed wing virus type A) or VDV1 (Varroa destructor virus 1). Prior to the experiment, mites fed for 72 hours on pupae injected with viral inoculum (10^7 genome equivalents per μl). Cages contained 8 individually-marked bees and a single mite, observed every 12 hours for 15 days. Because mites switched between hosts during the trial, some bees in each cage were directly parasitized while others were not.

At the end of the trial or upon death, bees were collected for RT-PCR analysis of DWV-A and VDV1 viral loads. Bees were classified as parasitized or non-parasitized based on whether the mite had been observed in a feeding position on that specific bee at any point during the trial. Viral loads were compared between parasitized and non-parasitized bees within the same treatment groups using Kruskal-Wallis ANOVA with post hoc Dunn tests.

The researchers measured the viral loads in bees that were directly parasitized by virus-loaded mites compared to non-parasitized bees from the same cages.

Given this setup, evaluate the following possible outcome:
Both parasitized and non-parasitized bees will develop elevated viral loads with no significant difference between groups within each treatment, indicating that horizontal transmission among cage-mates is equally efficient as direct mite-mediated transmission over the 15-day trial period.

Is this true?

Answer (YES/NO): NO